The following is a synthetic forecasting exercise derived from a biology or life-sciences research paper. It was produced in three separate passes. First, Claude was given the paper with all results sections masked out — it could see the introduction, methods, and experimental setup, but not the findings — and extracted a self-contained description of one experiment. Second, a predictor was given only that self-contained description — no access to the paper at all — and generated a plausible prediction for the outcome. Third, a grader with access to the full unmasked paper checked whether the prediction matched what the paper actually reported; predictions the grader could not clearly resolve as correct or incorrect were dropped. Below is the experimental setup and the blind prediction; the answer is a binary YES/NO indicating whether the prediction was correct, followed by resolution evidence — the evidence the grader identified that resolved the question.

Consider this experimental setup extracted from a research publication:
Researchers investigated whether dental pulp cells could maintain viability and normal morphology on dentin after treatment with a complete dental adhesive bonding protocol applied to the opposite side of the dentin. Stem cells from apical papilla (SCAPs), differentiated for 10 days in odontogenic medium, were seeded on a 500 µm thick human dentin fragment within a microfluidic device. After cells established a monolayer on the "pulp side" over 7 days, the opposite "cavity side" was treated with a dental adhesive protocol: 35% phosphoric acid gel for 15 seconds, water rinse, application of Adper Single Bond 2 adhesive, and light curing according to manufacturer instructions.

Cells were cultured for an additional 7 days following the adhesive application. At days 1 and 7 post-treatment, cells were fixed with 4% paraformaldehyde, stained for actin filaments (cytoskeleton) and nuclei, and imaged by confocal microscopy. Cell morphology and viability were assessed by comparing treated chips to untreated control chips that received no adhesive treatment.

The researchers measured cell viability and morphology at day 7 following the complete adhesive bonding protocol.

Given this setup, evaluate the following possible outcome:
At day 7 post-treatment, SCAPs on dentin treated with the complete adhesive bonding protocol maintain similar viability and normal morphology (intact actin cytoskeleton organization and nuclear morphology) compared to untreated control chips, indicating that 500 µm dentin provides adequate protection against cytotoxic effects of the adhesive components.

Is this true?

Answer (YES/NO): NO